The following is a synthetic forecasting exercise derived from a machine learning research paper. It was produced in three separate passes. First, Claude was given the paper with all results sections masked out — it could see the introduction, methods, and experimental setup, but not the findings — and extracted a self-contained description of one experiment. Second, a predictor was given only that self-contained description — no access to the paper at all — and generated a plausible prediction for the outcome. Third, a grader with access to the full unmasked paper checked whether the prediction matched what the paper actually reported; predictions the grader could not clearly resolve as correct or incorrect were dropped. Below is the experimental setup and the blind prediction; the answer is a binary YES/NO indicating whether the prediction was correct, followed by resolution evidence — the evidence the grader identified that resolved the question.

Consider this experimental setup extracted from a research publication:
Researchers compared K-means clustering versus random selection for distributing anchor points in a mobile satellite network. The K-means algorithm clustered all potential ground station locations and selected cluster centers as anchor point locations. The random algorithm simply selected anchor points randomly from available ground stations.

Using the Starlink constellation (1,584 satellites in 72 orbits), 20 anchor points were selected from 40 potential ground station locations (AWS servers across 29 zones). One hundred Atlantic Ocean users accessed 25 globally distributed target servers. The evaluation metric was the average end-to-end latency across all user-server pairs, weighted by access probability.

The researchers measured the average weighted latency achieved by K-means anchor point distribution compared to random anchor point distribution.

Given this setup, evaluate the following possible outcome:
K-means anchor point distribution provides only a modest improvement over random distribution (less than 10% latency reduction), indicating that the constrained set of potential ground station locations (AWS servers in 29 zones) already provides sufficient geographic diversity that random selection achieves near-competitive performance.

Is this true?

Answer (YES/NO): YES